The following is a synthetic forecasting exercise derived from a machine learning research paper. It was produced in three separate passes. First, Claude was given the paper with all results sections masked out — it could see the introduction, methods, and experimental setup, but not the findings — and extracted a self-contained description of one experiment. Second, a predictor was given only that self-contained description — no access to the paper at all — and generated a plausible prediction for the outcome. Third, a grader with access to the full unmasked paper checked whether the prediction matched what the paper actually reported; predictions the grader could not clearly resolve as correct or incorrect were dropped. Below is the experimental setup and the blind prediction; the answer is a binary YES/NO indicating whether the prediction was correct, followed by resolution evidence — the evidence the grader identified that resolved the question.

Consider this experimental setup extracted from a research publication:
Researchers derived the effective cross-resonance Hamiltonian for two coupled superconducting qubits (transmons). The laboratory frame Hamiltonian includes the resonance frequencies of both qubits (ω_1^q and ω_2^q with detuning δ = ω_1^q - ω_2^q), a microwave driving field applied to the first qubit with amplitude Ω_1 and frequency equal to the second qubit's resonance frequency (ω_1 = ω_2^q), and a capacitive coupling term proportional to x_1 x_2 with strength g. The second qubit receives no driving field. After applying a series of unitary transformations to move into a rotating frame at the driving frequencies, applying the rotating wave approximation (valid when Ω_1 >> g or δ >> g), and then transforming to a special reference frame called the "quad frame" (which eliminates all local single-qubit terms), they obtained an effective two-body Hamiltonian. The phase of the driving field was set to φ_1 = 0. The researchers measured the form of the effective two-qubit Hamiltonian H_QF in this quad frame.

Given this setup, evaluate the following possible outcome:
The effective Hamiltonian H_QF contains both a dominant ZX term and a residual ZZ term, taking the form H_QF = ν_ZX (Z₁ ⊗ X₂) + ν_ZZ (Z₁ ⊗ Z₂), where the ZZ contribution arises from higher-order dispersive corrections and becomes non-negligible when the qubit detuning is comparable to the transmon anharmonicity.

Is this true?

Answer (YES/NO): NO